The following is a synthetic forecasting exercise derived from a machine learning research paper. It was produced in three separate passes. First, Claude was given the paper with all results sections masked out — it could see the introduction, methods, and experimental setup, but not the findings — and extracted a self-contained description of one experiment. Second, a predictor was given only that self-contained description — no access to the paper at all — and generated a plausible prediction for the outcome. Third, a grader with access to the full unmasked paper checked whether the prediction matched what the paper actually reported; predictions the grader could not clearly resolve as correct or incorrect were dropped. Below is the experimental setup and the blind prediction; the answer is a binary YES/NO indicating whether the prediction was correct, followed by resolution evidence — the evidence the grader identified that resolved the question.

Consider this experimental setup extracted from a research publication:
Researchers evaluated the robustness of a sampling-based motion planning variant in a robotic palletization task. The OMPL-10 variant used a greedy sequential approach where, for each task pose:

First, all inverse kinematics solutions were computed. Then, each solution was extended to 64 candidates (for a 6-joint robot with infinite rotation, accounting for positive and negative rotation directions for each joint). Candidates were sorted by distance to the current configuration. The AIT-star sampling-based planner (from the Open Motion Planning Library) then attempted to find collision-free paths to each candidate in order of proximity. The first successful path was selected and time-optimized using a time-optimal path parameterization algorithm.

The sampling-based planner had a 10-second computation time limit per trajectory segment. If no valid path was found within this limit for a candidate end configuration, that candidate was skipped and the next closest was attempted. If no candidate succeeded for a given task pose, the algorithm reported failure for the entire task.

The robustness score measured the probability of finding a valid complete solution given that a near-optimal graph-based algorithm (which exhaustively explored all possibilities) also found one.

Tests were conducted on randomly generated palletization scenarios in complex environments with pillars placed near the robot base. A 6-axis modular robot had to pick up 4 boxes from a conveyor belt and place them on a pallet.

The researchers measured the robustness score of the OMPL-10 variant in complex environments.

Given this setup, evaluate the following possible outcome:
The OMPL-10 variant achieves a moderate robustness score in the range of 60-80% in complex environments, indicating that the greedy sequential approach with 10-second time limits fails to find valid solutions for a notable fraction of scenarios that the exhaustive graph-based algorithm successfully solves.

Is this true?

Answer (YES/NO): NO